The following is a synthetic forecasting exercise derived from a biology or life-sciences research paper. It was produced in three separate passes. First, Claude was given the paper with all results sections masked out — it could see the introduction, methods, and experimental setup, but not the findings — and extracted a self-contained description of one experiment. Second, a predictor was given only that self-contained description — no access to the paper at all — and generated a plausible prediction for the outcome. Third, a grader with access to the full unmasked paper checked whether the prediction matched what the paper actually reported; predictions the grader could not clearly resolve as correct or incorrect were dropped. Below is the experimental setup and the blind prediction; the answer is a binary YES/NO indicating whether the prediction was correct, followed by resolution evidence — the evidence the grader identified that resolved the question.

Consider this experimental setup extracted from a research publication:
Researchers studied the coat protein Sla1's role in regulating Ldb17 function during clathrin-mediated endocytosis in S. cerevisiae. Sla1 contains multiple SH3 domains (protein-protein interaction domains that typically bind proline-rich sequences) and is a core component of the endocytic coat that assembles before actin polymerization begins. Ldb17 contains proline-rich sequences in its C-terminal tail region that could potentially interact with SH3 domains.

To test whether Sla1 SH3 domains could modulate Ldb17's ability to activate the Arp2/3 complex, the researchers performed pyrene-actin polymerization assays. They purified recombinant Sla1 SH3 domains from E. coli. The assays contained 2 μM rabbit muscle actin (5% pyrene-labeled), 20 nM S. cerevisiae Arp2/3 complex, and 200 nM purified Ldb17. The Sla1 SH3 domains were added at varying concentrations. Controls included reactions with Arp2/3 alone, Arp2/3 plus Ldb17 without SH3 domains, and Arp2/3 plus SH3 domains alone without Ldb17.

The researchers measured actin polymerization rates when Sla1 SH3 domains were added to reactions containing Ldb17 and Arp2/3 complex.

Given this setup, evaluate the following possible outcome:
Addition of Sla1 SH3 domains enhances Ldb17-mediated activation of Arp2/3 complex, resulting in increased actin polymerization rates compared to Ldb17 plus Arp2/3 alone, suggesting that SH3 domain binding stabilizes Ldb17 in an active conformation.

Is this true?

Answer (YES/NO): NO